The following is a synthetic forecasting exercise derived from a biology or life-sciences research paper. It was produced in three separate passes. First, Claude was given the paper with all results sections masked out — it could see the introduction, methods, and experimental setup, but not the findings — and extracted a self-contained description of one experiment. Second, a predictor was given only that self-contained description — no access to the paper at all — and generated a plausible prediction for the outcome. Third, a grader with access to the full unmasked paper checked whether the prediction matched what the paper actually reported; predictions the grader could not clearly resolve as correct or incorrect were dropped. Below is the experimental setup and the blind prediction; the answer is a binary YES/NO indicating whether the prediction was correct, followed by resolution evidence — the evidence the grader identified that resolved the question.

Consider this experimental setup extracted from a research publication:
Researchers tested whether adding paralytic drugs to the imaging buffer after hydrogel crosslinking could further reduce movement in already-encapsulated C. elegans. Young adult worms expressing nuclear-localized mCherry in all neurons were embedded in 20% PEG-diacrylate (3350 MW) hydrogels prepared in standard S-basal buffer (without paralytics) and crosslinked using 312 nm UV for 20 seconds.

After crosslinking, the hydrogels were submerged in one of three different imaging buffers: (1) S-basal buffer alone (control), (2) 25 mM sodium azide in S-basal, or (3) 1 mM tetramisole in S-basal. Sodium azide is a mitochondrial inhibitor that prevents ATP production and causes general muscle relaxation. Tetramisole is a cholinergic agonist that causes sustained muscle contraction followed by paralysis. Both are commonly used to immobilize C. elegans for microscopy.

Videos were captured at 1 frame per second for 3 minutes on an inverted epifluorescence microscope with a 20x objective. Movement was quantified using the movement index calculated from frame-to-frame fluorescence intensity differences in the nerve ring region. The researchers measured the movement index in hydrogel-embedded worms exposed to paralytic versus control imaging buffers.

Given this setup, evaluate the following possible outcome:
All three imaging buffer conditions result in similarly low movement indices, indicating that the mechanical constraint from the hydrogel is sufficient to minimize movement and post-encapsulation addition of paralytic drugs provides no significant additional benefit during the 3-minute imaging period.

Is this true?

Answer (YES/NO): NO